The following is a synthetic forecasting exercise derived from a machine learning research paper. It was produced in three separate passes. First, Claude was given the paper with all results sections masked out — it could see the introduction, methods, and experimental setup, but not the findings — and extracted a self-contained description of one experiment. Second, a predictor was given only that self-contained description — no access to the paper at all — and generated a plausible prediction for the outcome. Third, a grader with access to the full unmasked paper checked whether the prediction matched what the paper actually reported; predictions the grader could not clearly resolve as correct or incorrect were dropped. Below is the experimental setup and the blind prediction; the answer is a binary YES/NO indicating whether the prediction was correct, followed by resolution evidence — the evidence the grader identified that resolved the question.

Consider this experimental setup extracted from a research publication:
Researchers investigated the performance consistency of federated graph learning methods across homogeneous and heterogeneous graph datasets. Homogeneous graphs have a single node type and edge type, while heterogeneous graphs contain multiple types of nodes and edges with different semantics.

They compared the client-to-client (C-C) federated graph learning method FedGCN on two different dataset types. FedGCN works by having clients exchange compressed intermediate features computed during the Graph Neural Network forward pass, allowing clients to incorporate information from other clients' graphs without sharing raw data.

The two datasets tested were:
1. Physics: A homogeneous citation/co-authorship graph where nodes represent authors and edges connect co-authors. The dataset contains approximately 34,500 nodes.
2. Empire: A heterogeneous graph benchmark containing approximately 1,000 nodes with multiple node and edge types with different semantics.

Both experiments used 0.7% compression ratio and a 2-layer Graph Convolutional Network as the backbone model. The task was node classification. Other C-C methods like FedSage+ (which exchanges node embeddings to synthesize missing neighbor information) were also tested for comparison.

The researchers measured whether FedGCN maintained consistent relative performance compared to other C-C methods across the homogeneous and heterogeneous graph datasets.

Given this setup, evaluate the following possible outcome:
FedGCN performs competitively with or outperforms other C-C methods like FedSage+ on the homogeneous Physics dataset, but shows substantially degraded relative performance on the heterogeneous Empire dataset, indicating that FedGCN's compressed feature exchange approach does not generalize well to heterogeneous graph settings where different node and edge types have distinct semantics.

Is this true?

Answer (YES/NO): NO